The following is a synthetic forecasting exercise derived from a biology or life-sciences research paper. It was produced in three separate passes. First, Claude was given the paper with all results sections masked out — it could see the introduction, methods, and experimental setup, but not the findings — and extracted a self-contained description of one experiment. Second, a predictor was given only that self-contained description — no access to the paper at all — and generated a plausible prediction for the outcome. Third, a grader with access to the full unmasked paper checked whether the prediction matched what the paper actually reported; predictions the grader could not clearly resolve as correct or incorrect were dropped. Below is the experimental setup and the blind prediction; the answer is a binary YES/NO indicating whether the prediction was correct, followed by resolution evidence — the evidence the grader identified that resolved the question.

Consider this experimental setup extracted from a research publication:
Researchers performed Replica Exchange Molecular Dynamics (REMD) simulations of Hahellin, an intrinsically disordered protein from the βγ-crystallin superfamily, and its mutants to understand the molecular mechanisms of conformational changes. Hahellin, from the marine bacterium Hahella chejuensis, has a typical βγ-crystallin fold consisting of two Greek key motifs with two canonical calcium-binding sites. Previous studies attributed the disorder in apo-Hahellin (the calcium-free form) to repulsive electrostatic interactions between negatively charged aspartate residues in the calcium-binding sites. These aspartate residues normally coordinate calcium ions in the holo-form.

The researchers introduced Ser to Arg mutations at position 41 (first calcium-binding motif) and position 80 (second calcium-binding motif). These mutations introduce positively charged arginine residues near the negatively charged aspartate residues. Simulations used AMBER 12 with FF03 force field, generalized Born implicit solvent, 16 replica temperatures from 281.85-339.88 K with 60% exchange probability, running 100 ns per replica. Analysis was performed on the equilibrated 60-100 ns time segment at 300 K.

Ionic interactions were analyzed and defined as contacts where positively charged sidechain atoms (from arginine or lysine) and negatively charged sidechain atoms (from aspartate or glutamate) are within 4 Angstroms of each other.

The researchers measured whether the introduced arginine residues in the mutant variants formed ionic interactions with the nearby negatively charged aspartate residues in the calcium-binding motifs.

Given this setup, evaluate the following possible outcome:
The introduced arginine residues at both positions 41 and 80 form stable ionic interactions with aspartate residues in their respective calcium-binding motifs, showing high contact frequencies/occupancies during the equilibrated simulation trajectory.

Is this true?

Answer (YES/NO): NO